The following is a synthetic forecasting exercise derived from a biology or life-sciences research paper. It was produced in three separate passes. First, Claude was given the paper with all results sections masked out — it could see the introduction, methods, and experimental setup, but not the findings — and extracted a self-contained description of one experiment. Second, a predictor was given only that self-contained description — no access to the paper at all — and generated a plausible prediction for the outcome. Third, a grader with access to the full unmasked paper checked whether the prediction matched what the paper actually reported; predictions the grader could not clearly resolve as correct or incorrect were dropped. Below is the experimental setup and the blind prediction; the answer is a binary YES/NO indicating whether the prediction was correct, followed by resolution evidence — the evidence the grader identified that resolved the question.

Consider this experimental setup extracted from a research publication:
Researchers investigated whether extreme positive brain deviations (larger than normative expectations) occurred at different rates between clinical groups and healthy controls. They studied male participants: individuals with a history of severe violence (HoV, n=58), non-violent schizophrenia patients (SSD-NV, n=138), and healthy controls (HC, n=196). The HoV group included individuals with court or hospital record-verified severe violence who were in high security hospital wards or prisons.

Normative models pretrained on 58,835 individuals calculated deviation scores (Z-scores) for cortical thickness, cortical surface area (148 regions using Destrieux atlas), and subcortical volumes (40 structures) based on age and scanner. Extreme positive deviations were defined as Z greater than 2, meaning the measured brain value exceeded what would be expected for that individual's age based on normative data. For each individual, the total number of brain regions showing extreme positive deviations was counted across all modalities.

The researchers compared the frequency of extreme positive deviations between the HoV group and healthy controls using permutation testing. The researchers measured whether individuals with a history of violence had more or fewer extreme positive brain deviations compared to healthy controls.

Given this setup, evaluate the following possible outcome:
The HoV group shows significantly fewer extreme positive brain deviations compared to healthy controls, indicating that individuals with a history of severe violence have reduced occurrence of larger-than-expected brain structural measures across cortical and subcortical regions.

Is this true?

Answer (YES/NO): NO